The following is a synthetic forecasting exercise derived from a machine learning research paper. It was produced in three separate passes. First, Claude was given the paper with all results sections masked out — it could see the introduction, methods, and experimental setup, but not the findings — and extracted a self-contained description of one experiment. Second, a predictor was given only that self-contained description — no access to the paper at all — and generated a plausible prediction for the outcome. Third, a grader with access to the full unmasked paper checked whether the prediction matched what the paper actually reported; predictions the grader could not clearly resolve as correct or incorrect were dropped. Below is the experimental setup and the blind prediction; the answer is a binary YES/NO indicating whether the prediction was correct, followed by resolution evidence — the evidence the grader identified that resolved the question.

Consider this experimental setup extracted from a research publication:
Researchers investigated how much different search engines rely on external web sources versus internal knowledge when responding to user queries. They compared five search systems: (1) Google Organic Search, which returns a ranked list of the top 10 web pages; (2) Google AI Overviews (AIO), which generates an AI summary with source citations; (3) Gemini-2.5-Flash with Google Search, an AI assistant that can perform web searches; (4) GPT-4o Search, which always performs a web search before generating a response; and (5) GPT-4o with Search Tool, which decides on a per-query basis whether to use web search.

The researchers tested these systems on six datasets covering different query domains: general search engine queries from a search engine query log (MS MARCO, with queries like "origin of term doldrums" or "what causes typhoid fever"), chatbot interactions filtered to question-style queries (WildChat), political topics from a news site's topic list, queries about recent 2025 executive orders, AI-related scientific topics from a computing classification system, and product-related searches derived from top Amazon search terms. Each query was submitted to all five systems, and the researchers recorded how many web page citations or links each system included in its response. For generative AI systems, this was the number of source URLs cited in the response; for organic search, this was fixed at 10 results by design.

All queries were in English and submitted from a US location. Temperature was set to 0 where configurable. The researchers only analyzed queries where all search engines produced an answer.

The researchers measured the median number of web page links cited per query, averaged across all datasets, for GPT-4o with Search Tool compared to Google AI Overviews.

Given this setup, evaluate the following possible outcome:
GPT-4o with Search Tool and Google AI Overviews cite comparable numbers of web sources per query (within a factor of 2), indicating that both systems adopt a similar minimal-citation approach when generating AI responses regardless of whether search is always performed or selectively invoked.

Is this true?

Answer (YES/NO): NO